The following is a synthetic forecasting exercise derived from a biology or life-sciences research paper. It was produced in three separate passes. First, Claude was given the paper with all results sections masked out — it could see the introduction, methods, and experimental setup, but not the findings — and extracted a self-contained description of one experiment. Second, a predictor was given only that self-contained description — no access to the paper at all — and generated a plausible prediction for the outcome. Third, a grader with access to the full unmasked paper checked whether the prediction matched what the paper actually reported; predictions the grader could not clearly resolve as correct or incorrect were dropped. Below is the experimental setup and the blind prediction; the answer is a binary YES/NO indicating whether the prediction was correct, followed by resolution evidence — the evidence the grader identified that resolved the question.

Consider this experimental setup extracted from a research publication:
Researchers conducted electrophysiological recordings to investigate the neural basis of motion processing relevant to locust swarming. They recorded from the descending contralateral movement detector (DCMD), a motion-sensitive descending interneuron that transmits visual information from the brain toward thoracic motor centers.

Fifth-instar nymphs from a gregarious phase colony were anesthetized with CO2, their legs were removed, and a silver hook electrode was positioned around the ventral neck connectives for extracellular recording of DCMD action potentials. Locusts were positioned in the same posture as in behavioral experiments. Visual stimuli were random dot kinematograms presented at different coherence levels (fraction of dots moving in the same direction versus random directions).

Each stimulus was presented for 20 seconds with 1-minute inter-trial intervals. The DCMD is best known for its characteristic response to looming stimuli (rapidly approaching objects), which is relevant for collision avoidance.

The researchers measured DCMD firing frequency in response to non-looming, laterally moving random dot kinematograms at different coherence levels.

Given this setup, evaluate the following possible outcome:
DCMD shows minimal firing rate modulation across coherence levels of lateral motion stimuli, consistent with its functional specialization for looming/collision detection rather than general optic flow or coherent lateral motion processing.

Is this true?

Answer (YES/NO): NO